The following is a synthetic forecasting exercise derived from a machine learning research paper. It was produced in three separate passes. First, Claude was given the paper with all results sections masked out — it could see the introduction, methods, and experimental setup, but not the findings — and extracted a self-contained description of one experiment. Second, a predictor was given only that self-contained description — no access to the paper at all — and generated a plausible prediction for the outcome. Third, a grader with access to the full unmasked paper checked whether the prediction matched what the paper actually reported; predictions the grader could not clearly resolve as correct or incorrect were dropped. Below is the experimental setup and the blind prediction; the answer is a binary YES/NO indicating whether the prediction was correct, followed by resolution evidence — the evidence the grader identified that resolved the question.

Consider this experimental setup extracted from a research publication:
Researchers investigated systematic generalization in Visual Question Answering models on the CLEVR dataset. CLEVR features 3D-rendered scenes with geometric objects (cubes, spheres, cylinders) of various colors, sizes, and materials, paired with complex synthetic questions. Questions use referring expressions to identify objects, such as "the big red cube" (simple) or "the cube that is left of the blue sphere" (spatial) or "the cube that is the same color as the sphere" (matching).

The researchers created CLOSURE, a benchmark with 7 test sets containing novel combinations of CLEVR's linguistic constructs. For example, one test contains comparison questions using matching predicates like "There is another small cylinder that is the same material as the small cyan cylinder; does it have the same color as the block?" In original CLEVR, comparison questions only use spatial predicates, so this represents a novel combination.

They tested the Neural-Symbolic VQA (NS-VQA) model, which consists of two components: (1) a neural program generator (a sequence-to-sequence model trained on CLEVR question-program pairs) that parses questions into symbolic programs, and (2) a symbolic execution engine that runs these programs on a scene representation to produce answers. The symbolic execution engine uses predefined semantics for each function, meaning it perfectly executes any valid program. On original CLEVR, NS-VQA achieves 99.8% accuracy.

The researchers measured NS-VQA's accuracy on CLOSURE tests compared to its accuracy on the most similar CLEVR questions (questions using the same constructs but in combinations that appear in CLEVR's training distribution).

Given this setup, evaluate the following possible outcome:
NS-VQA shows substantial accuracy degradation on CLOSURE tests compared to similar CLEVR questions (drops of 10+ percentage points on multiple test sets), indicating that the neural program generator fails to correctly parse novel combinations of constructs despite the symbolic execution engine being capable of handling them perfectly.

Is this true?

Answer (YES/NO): YES